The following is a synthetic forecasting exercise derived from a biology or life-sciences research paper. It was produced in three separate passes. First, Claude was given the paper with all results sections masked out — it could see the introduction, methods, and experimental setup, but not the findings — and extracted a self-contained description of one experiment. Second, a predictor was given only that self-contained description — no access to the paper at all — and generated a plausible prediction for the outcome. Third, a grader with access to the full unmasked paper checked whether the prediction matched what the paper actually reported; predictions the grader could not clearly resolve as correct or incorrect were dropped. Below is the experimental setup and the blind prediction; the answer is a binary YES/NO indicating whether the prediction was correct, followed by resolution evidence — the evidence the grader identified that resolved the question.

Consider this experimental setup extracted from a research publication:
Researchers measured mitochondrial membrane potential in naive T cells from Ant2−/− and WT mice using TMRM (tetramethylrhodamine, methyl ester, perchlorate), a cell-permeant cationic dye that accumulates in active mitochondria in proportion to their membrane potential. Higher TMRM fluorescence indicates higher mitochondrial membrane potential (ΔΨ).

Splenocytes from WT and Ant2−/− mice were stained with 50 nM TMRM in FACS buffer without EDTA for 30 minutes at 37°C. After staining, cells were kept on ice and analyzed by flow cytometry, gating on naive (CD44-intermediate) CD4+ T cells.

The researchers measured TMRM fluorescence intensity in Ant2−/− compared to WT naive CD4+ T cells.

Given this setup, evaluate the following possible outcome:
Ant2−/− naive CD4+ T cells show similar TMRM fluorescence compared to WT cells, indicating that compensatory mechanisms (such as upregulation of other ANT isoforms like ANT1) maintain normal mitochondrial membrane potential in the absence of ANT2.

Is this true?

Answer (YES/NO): NO